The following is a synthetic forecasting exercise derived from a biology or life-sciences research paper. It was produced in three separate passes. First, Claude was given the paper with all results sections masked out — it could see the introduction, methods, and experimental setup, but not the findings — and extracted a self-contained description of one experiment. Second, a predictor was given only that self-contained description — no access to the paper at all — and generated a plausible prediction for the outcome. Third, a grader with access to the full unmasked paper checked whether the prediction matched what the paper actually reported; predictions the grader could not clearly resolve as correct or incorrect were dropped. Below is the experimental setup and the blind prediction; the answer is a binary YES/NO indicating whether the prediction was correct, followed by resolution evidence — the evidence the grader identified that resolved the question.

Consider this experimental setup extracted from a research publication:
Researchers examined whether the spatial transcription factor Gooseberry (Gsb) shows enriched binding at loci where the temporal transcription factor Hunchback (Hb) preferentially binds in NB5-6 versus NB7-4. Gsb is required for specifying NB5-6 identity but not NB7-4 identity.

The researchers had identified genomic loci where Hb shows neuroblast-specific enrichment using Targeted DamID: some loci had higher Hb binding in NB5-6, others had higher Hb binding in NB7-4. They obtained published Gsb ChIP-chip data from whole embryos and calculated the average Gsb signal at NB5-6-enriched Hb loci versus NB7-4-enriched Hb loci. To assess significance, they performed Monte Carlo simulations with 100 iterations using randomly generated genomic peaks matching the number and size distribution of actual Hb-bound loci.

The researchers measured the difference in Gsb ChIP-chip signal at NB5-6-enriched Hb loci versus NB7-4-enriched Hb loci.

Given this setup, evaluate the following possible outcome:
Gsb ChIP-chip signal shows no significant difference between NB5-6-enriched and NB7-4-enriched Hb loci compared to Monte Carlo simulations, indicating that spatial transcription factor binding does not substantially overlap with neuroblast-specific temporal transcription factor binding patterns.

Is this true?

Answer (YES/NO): NO